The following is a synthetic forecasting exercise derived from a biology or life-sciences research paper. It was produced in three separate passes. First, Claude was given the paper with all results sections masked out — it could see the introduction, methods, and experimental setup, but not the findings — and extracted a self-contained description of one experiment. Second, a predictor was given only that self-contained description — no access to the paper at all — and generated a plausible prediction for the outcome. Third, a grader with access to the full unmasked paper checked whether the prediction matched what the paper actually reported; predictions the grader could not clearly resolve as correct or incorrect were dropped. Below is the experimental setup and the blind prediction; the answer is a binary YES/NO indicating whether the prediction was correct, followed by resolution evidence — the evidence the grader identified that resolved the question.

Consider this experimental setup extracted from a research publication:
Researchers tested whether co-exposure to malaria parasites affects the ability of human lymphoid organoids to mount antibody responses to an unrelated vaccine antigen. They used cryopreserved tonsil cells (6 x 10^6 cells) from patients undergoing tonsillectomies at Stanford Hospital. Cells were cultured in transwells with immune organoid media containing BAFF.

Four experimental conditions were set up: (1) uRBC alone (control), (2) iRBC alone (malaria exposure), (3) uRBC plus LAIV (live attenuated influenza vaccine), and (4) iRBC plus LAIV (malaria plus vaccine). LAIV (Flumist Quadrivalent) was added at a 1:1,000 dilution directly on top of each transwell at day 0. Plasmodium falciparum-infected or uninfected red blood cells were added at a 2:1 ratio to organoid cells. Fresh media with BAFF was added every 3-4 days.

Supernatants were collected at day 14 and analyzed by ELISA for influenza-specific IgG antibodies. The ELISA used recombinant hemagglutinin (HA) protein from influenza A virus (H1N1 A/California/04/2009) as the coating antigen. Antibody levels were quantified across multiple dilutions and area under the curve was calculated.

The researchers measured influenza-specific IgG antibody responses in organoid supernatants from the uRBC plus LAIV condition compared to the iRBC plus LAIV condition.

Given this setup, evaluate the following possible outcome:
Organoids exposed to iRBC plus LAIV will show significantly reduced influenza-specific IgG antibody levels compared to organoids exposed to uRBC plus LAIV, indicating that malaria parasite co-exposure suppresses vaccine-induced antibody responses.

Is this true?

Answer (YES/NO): NO